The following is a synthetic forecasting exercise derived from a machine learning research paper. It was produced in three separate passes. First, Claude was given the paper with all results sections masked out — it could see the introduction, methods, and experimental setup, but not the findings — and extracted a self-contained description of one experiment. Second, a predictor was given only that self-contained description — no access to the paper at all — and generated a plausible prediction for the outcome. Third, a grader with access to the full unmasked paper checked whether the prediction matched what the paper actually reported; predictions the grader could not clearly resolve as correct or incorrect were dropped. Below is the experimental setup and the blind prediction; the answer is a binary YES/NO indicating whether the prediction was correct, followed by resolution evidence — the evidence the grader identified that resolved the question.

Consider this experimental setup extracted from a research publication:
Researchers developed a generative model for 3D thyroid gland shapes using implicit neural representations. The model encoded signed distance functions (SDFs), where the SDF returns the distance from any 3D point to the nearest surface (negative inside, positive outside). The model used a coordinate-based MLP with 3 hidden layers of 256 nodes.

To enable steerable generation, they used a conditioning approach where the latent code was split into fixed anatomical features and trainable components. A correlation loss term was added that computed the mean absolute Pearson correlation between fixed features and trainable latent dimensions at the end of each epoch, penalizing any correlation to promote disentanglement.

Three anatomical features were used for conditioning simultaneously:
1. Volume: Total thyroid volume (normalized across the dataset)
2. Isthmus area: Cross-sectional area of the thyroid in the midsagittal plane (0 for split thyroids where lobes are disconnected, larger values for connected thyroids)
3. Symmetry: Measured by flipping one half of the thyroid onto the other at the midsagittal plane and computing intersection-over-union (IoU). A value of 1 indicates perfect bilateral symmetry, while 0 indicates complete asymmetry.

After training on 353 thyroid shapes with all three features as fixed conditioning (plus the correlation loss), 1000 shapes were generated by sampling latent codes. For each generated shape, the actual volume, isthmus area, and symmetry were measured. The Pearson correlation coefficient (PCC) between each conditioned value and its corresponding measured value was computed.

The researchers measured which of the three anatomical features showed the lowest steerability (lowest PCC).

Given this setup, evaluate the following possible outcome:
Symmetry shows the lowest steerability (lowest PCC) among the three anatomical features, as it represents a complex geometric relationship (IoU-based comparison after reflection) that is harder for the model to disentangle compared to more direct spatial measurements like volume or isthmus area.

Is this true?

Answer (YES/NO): YES